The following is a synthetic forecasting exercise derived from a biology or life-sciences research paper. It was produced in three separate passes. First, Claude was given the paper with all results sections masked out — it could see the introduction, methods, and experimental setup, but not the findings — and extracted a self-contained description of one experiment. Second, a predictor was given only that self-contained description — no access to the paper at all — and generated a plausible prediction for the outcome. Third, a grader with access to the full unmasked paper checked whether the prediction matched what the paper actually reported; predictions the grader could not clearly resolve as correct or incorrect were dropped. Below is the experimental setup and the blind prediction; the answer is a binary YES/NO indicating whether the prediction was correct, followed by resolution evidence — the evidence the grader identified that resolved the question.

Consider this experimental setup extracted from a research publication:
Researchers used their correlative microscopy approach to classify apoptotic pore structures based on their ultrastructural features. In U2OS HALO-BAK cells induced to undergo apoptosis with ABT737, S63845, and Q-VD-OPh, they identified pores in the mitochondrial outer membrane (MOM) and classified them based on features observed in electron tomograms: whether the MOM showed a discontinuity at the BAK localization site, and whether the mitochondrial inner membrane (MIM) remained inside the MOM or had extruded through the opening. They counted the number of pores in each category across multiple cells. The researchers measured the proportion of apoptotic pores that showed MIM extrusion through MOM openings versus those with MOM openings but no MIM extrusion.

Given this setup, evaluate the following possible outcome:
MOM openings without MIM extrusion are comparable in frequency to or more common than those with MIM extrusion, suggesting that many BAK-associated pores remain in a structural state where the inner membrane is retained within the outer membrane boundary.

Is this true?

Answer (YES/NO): NO